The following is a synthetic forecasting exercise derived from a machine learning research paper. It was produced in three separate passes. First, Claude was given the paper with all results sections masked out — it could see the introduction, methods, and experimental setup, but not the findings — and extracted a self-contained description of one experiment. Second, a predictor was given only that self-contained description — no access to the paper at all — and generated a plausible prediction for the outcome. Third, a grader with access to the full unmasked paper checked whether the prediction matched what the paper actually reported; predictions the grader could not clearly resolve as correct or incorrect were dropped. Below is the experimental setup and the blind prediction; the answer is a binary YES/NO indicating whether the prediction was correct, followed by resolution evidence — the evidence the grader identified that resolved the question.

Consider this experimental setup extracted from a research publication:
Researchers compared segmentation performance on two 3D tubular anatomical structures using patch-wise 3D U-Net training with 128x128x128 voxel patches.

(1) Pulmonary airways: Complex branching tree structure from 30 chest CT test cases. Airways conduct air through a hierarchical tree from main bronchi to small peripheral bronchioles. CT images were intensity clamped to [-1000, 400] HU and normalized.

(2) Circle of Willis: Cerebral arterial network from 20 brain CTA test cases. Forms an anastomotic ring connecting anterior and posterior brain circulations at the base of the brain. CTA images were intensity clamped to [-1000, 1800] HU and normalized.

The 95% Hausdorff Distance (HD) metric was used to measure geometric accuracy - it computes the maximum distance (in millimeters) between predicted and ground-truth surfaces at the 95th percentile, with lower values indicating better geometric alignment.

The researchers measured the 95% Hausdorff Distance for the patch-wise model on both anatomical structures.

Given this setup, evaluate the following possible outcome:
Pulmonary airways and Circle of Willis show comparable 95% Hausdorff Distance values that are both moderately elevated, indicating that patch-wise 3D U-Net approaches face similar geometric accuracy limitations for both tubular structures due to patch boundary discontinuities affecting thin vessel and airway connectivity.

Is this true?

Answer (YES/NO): NO